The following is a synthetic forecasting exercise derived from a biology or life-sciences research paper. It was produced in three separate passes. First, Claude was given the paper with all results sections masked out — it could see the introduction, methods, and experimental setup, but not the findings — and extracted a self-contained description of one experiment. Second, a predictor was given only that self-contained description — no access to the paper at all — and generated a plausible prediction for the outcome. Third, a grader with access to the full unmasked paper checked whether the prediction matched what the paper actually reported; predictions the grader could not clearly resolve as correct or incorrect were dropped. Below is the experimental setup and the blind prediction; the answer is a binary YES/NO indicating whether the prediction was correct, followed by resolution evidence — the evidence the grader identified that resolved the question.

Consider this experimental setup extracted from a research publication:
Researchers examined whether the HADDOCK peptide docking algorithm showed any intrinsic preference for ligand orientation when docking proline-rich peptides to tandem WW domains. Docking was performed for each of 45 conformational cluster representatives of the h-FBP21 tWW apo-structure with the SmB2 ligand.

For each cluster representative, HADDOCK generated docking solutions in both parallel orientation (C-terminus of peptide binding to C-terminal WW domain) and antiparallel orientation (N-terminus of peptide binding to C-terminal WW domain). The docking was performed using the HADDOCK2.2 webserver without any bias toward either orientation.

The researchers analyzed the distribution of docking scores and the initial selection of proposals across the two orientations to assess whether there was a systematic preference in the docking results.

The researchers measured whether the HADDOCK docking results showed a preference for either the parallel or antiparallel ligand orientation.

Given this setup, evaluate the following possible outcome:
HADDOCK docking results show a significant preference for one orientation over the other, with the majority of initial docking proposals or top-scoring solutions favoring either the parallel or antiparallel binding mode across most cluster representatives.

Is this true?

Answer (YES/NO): NO